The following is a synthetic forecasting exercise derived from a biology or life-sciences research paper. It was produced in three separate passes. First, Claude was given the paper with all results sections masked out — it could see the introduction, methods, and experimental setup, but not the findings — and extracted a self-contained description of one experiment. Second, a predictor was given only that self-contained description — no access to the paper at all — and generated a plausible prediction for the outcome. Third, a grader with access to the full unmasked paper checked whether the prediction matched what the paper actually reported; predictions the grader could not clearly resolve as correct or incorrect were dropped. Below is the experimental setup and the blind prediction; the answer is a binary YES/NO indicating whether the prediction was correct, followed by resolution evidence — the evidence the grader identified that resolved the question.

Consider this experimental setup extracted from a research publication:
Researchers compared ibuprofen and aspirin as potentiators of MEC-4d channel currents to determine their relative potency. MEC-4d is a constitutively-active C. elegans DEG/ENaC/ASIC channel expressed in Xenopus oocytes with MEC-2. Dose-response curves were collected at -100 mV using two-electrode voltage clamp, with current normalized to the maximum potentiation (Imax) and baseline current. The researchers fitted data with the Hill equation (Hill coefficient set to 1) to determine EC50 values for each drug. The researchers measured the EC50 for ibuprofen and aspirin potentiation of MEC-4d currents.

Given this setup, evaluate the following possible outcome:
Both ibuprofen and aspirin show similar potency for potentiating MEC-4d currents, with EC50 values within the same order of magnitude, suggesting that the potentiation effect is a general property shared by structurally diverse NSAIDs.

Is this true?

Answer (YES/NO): NO